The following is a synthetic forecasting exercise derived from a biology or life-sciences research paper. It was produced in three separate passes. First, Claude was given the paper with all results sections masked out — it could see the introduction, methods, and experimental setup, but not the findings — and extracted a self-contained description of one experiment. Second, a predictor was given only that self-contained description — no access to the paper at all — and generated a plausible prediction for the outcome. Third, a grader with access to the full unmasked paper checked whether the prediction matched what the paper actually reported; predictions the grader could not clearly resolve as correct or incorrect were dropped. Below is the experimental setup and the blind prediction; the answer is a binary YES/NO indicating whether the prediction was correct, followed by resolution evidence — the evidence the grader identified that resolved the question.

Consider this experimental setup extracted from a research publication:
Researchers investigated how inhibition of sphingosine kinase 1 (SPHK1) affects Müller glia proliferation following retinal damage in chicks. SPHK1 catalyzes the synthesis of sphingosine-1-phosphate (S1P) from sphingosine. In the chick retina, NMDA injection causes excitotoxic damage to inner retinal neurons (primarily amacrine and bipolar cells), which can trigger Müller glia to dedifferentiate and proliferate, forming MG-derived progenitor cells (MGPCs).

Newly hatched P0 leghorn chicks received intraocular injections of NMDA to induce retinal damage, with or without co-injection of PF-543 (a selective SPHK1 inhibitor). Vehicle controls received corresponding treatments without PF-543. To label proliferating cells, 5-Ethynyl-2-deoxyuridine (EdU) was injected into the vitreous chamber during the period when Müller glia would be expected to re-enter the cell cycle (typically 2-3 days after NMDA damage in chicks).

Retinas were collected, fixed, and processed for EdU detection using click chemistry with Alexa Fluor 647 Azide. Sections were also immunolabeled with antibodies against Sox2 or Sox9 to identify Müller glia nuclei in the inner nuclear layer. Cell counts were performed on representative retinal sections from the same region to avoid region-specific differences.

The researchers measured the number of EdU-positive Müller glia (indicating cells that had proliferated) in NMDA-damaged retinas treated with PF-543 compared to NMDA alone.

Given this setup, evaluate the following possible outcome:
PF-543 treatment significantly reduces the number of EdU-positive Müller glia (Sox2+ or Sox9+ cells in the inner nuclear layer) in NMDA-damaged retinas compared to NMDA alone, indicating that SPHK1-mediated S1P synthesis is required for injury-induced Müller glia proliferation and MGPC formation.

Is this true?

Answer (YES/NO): NO